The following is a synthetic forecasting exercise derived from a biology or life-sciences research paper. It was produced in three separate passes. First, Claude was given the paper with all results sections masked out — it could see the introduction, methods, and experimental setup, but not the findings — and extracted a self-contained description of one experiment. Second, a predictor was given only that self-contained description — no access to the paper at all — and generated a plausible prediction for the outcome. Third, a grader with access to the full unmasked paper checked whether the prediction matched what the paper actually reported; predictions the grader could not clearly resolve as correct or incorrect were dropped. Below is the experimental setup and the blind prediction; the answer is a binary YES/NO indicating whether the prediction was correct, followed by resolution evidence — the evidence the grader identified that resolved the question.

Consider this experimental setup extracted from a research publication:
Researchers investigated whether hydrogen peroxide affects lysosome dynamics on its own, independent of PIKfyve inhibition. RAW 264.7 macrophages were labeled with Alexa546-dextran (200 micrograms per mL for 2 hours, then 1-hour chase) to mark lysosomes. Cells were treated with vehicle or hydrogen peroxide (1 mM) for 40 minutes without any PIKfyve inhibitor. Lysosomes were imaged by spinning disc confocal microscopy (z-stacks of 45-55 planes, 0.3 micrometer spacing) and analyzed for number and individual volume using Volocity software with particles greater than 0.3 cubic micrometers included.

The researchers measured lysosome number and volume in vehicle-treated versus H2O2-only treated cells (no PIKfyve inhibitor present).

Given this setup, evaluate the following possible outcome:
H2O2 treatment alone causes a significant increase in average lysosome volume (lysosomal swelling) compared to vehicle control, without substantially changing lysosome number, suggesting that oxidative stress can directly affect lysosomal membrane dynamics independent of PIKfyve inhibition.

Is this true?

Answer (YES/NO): NO